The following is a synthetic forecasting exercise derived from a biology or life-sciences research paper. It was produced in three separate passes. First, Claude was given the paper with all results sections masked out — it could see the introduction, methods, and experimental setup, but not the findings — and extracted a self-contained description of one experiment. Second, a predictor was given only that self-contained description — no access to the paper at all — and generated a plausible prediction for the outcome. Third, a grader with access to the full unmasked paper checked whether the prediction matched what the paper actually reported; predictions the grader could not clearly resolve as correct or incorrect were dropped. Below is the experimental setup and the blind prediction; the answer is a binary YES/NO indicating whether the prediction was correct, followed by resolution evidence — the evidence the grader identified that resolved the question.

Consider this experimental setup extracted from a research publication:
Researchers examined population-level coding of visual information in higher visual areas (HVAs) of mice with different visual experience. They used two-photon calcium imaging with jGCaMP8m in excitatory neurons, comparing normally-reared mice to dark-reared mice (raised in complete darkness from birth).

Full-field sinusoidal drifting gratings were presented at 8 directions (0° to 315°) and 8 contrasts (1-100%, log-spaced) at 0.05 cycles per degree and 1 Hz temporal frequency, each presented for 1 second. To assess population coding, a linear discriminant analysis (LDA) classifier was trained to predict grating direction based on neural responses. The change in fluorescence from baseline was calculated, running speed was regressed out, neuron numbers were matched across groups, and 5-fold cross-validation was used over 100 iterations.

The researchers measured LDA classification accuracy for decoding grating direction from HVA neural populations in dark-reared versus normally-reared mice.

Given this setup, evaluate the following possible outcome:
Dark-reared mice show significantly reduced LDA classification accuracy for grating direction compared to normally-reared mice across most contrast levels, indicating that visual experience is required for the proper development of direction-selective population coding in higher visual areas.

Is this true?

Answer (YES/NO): NO